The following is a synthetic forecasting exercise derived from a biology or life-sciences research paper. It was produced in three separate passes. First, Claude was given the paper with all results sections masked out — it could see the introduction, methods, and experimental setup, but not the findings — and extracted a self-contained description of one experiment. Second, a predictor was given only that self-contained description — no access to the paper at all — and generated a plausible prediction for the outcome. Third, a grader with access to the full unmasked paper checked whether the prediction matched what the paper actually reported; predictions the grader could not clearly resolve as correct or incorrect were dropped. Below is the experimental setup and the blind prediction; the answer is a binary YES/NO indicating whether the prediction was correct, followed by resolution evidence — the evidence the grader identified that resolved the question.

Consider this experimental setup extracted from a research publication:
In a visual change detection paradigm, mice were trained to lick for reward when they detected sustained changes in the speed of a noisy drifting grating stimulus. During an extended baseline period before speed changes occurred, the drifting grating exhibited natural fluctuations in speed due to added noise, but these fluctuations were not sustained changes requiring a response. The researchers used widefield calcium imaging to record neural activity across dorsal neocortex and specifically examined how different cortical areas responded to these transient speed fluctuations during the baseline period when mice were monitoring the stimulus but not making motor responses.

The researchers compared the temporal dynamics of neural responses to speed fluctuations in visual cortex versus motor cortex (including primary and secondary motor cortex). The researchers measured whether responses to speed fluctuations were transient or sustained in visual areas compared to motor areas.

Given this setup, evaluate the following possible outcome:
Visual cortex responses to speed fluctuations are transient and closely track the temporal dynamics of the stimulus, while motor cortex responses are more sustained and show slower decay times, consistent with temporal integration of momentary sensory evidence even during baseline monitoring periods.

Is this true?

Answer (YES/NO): YES